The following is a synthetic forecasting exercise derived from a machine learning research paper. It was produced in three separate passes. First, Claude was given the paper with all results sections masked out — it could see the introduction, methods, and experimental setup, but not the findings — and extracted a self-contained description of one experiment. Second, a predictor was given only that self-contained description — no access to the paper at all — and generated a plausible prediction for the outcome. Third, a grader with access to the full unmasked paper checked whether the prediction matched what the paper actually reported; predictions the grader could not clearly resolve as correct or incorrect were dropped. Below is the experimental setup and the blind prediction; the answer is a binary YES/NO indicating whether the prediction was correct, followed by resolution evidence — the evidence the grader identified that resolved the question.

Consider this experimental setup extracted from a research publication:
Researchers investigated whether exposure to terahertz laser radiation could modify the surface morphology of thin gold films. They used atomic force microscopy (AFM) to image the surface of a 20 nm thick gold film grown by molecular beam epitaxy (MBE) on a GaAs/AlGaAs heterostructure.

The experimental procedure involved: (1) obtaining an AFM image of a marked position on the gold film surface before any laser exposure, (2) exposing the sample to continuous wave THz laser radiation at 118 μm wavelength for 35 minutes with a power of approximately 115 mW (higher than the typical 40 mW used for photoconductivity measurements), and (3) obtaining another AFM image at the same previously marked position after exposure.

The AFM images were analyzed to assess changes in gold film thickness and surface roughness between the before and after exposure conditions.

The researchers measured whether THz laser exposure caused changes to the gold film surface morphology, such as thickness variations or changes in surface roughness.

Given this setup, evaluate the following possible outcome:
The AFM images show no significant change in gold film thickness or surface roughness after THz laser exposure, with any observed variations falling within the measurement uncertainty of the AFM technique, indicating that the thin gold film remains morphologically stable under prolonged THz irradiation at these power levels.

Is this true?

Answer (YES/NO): YES